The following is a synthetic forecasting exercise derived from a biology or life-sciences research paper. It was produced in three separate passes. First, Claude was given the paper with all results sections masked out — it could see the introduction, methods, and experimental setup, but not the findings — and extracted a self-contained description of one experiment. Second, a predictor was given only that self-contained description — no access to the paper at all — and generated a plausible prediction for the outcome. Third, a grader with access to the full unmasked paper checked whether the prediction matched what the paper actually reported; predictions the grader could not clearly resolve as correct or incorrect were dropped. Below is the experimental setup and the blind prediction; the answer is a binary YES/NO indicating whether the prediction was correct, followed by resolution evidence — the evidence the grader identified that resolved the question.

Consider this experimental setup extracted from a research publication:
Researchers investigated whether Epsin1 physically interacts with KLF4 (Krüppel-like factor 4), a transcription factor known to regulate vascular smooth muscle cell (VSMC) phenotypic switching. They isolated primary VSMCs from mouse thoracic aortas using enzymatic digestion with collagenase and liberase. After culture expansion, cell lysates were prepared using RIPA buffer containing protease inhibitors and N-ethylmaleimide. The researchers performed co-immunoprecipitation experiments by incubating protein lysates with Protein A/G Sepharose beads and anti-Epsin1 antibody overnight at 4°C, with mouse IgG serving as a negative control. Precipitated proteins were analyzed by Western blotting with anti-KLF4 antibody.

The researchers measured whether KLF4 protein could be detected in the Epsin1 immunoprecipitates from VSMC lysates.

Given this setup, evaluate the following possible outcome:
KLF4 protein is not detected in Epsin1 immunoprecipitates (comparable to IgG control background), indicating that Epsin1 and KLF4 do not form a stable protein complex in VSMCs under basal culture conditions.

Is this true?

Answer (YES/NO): NO